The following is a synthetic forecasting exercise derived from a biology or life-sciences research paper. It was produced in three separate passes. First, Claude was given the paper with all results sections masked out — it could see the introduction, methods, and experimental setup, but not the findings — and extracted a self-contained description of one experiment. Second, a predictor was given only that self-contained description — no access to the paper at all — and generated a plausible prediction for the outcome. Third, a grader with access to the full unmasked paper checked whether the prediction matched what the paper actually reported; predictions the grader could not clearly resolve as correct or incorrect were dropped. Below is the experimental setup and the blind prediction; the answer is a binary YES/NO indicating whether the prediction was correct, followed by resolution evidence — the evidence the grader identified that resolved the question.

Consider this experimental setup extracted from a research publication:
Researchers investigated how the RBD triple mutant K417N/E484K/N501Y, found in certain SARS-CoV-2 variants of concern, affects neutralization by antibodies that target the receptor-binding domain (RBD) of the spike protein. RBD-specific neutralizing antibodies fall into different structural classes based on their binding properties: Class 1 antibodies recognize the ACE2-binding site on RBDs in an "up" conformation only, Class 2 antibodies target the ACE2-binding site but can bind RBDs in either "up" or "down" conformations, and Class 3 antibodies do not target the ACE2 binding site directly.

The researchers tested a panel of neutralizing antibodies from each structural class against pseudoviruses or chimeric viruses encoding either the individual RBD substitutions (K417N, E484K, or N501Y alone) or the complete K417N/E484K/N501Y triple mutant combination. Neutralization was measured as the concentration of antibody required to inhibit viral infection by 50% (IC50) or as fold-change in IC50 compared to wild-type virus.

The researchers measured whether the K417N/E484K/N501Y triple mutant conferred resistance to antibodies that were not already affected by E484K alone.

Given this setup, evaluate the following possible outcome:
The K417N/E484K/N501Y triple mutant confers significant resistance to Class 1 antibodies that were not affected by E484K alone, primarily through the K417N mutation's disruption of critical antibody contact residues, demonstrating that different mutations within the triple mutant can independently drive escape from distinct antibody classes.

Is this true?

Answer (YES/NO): NO